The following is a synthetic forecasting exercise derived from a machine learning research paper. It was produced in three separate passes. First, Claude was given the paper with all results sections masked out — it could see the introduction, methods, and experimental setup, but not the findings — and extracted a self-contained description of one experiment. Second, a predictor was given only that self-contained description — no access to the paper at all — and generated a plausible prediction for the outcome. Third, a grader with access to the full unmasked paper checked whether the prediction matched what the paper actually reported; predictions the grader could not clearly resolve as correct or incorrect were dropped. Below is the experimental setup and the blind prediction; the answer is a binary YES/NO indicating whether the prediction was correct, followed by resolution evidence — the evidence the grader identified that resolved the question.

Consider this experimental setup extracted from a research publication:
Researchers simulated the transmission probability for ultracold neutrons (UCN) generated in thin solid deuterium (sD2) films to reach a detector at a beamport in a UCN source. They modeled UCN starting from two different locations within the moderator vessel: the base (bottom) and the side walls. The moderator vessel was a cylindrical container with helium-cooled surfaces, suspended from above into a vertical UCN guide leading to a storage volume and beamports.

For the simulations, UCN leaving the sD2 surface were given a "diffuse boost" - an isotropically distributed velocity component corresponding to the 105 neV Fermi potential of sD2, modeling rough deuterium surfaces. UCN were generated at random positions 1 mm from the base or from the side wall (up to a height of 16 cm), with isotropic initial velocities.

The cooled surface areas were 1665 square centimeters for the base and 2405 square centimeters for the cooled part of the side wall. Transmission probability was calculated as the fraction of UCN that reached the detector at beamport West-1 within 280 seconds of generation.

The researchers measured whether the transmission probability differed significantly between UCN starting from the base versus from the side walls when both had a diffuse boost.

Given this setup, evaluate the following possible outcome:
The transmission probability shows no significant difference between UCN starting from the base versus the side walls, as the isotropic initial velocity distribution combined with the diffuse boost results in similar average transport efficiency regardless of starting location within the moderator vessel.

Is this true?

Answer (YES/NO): YES